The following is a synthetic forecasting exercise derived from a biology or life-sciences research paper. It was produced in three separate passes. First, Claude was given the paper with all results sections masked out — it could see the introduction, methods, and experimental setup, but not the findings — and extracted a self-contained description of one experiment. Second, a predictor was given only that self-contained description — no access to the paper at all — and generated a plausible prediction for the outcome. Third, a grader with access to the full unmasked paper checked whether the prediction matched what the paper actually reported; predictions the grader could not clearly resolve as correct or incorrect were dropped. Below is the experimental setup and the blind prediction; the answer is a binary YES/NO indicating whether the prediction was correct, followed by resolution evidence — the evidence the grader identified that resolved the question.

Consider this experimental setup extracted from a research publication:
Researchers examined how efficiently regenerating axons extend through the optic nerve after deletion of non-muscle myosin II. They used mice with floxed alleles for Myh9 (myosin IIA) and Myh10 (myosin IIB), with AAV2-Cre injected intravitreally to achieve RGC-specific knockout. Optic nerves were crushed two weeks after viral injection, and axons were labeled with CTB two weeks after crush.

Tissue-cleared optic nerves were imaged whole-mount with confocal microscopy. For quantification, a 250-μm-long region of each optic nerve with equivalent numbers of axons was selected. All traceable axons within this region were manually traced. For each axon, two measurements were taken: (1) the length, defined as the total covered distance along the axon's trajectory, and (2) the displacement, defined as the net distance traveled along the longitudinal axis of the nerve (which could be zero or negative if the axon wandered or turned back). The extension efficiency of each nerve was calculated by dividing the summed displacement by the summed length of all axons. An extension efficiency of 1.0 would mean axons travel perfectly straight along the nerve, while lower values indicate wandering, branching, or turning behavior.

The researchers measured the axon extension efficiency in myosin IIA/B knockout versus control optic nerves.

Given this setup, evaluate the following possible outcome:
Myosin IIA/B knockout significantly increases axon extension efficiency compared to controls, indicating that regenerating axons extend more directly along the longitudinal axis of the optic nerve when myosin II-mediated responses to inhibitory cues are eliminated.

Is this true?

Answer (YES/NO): YES